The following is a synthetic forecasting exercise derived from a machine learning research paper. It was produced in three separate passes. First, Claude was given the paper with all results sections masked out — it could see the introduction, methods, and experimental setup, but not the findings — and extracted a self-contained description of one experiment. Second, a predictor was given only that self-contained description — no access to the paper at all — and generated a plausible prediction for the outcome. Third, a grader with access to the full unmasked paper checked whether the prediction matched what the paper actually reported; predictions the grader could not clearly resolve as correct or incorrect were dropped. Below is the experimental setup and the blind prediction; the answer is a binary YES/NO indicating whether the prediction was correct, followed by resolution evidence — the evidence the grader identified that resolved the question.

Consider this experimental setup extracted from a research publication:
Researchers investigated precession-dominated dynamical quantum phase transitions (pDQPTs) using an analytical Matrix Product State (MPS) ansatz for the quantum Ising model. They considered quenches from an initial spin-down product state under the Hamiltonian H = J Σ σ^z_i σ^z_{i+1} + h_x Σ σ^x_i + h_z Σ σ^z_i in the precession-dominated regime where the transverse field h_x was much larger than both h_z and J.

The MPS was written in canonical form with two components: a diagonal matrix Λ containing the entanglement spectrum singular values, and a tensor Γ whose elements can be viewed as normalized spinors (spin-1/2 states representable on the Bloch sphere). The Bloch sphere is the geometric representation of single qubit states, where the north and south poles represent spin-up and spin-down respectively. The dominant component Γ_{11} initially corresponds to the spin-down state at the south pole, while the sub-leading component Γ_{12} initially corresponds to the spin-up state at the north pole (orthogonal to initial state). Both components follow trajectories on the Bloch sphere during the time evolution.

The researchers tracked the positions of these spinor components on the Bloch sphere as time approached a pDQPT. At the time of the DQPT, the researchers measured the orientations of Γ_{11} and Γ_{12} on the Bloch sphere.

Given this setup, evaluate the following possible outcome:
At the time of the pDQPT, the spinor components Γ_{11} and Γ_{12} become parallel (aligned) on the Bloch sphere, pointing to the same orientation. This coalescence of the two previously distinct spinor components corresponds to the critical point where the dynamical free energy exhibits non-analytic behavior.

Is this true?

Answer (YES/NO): NO